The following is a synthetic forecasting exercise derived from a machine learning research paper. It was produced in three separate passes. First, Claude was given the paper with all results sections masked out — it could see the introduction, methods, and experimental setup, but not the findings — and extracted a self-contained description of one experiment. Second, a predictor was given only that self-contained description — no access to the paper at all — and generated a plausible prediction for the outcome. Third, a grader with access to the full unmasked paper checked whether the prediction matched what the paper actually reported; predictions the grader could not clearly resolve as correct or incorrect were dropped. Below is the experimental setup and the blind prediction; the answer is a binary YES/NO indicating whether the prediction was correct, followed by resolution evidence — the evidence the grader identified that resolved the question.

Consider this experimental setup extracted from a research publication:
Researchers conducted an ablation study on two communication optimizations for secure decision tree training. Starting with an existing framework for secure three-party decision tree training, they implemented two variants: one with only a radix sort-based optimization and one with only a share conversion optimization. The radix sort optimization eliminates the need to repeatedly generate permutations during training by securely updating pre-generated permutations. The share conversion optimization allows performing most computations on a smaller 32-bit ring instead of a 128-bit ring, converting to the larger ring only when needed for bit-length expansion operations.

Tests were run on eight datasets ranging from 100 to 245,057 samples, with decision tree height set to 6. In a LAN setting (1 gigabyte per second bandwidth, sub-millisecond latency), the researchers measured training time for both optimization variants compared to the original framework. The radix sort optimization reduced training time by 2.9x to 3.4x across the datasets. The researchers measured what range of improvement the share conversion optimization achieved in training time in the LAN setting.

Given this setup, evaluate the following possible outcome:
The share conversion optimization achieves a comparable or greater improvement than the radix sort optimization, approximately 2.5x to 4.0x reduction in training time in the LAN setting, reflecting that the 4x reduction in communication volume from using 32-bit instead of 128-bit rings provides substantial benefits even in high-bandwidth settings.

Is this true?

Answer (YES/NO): NO